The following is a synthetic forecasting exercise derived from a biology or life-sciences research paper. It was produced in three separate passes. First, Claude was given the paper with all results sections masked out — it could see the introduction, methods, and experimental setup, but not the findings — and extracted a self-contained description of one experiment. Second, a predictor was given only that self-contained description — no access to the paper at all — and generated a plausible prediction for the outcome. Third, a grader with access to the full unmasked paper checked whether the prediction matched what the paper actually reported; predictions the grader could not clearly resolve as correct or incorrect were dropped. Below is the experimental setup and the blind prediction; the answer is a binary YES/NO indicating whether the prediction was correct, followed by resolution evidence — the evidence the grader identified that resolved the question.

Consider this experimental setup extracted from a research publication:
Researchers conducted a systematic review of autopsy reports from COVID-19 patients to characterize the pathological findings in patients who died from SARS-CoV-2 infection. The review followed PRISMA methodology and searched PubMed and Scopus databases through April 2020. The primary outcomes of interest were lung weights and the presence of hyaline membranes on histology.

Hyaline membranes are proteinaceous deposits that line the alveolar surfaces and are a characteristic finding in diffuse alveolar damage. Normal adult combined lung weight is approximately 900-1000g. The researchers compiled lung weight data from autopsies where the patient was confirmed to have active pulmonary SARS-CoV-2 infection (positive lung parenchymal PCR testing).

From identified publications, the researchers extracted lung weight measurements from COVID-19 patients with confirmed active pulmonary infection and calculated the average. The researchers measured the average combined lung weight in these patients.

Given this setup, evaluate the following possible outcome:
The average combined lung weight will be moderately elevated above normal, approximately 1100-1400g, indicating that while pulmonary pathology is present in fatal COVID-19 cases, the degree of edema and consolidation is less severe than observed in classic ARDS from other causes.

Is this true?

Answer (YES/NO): NO